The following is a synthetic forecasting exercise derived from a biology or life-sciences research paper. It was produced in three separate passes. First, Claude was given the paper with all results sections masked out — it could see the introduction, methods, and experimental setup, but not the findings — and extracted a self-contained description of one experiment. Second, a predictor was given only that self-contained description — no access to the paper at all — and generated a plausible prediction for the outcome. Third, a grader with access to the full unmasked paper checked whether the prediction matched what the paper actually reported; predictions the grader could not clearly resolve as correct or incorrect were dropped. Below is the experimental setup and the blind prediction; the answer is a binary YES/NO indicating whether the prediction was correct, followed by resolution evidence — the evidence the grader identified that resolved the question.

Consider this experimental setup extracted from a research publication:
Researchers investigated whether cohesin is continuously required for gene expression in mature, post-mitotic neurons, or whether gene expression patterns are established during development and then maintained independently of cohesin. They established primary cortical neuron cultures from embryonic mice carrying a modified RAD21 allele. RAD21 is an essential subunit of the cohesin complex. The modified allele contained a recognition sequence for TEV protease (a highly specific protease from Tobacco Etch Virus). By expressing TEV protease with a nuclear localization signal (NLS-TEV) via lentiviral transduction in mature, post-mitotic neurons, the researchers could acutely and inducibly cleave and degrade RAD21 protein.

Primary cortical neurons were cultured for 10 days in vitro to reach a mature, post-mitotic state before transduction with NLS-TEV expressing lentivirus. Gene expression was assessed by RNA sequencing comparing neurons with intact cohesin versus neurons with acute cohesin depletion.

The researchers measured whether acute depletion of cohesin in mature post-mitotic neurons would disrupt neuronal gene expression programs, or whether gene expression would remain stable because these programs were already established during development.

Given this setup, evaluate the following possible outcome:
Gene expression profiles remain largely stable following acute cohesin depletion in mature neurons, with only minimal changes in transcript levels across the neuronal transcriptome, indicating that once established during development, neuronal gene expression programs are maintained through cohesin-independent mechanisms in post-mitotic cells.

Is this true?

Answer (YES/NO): NO